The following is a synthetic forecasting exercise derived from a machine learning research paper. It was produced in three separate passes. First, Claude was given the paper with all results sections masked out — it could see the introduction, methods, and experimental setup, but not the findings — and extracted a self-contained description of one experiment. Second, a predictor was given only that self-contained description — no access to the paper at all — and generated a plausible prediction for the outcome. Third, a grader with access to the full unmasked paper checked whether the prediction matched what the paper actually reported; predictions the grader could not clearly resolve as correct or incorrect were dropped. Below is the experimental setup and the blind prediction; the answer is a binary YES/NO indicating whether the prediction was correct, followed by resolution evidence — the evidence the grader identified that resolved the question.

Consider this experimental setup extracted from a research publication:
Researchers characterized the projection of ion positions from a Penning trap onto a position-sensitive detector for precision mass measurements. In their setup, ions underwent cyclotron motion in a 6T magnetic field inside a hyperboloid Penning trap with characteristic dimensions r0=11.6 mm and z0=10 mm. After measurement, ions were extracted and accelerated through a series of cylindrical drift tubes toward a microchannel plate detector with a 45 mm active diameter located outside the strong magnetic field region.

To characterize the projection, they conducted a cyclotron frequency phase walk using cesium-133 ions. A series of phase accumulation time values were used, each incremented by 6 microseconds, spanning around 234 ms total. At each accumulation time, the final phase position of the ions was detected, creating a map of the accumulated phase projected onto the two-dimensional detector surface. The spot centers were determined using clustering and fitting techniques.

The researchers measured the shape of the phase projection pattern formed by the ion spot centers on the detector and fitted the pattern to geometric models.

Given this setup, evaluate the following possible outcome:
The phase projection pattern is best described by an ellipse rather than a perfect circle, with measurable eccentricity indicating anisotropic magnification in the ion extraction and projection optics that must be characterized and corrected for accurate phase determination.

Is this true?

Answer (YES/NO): YES